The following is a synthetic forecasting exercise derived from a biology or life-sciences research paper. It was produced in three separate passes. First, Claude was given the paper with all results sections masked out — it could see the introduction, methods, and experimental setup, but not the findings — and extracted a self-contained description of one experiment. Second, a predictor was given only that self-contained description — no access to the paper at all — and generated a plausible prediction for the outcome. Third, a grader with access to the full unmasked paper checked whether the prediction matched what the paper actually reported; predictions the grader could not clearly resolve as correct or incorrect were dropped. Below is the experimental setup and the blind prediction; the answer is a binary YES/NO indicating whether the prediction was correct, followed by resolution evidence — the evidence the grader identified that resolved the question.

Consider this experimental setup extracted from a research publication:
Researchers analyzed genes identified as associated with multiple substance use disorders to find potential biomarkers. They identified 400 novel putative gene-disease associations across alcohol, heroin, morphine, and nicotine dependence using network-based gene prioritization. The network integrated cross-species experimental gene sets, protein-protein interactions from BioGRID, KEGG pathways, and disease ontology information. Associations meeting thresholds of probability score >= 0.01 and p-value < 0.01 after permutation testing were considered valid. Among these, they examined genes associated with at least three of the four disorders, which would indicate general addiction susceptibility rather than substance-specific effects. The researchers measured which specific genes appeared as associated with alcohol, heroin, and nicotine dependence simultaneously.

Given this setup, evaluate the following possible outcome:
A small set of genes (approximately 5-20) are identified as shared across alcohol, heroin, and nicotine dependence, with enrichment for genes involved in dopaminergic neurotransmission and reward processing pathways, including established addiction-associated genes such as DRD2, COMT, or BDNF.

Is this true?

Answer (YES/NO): NO